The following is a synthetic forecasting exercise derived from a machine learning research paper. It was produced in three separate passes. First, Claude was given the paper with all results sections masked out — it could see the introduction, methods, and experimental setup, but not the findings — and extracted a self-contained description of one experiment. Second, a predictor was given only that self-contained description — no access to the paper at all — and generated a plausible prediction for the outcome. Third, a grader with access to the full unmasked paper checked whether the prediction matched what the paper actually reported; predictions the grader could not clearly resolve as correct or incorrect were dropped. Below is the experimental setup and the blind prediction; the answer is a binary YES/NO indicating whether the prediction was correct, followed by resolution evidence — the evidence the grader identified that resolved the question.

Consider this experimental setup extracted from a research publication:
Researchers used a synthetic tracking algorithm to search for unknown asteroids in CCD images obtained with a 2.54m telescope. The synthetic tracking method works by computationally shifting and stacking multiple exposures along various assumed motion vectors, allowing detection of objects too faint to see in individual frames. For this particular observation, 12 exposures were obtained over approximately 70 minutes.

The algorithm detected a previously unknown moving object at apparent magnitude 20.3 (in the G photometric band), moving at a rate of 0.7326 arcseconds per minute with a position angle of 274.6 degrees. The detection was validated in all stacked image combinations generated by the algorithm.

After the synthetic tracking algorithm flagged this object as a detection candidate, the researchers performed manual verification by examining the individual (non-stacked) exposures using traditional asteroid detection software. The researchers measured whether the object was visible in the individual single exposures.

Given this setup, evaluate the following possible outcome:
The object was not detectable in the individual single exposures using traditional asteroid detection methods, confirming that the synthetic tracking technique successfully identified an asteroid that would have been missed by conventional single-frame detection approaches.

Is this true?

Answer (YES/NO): NO